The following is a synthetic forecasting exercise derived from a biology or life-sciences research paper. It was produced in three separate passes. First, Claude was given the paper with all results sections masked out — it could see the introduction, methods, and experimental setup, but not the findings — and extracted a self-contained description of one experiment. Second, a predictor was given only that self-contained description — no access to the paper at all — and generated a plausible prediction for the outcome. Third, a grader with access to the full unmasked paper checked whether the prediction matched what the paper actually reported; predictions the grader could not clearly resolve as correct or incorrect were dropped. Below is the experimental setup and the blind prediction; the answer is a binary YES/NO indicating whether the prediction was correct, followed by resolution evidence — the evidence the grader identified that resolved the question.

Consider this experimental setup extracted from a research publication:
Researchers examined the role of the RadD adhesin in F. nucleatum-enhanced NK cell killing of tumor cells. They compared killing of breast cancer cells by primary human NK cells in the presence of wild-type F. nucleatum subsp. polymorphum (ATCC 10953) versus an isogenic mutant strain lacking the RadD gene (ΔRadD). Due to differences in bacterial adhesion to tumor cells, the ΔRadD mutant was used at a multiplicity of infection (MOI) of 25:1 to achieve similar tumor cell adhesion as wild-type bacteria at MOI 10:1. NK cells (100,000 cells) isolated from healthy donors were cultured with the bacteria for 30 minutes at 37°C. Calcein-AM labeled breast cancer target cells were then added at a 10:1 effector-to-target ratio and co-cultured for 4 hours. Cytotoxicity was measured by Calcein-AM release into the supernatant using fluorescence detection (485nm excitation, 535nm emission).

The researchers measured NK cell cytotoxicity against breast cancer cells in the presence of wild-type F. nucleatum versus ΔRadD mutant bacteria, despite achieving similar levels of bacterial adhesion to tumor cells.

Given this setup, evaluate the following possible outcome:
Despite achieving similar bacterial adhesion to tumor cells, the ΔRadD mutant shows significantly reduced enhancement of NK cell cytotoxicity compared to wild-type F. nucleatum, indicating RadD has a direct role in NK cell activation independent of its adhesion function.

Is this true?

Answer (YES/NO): YES